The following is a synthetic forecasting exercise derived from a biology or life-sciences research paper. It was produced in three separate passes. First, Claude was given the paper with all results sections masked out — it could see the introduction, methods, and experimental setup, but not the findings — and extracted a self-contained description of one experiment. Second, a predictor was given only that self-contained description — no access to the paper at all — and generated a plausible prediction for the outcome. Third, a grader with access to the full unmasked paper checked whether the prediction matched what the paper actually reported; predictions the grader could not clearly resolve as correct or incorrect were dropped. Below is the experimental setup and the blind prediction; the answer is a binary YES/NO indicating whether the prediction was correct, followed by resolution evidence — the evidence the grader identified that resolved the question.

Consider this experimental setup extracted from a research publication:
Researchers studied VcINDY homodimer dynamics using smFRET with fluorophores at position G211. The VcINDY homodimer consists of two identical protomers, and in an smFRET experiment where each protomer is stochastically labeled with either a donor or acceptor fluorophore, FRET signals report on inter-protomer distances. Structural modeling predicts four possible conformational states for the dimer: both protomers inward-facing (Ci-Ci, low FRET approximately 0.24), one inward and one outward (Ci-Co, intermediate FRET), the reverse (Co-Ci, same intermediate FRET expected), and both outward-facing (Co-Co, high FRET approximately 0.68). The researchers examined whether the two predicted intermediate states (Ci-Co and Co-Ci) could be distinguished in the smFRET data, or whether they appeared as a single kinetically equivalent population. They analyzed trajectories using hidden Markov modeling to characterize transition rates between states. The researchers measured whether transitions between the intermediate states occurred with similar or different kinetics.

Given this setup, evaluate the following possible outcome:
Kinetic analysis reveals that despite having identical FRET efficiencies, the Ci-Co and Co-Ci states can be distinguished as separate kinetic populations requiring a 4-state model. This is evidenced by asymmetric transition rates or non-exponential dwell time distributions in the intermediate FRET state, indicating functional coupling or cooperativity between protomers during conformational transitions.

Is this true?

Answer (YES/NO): NO